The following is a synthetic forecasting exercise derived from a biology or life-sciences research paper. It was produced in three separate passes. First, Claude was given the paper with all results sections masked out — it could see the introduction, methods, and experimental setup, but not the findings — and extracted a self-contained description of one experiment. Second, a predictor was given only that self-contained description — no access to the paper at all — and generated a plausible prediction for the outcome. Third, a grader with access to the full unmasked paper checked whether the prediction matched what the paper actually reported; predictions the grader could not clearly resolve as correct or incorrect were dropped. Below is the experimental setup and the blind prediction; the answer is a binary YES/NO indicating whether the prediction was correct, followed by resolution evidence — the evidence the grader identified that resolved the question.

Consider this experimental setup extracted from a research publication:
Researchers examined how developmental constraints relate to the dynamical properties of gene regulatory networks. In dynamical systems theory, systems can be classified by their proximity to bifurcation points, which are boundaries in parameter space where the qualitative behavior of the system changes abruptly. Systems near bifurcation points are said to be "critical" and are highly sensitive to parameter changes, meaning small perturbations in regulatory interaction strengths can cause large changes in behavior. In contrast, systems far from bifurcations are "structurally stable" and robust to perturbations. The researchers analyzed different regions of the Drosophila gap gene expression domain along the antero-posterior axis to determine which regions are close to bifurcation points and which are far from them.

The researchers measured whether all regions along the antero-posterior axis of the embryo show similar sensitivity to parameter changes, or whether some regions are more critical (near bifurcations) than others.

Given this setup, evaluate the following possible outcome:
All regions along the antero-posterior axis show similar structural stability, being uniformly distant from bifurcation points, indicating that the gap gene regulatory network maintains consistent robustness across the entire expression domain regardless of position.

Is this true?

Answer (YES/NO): NO